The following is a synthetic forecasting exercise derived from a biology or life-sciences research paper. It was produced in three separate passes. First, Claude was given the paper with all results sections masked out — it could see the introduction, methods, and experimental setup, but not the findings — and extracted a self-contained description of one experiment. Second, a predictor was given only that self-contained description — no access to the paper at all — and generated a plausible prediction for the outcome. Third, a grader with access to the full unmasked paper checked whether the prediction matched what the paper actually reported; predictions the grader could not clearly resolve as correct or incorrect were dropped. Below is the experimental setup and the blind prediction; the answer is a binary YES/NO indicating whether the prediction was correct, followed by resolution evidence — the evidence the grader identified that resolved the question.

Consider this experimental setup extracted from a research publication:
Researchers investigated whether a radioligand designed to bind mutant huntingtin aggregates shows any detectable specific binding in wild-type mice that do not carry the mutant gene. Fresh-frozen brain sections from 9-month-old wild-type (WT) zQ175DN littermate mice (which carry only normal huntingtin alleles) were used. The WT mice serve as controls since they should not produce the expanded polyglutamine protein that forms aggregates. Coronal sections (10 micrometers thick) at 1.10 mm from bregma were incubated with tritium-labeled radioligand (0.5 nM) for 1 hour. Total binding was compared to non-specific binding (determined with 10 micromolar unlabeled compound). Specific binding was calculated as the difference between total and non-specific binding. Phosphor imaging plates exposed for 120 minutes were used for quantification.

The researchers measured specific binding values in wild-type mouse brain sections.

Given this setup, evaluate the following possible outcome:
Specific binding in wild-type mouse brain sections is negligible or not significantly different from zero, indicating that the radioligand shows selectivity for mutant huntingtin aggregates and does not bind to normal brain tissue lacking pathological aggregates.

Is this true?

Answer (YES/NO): YES